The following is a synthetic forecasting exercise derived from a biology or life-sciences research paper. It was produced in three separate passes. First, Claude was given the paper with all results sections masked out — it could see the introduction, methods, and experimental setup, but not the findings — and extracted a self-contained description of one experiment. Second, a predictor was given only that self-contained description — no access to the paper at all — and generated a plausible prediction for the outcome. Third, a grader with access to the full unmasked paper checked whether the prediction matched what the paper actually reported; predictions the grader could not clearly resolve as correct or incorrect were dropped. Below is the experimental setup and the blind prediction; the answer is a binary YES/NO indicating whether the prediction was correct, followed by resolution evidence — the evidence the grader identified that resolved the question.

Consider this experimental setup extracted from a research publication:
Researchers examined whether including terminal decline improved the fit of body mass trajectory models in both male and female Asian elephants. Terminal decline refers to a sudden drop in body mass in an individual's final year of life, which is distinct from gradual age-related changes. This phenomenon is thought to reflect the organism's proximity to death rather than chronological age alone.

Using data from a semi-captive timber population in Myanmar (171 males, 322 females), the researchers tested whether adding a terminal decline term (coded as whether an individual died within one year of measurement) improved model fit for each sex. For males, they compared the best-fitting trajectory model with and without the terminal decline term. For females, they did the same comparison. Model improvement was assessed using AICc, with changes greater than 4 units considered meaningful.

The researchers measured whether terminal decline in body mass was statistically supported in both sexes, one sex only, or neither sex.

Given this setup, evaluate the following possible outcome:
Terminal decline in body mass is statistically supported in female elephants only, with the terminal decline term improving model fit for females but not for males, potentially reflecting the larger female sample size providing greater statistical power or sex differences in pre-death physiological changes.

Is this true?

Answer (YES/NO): YES